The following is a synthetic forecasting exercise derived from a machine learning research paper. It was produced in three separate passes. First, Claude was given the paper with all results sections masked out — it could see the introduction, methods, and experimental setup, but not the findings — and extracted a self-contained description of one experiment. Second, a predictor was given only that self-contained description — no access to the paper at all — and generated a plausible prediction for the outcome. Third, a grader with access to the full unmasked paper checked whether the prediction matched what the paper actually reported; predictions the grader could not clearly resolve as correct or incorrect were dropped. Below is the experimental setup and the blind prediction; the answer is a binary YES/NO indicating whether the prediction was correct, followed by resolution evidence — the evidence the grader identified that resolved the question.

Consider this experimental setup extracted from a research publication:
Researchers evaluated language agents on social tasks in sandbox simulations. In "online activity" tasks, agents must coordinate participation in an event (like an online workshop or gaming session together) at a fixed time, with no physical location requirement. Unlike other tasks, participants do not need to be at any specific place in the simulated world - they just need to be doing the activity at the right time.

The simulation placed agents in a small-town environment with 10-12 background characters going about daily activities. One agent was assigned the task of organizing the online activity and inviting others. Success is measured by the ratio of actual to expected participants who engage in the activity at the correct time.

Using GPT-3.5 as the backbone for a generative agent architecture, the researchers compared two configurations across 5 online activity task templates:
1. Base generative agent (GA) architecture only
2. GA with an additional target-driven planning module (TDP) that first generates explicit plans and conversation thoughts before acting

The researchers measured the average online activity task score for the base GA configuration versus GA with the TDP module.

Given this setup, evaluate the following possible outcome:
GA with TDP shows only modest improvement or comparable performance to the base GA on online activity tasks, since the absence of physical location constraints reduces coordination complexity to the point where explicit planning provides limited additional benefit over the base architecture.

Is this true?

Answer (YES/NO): NO